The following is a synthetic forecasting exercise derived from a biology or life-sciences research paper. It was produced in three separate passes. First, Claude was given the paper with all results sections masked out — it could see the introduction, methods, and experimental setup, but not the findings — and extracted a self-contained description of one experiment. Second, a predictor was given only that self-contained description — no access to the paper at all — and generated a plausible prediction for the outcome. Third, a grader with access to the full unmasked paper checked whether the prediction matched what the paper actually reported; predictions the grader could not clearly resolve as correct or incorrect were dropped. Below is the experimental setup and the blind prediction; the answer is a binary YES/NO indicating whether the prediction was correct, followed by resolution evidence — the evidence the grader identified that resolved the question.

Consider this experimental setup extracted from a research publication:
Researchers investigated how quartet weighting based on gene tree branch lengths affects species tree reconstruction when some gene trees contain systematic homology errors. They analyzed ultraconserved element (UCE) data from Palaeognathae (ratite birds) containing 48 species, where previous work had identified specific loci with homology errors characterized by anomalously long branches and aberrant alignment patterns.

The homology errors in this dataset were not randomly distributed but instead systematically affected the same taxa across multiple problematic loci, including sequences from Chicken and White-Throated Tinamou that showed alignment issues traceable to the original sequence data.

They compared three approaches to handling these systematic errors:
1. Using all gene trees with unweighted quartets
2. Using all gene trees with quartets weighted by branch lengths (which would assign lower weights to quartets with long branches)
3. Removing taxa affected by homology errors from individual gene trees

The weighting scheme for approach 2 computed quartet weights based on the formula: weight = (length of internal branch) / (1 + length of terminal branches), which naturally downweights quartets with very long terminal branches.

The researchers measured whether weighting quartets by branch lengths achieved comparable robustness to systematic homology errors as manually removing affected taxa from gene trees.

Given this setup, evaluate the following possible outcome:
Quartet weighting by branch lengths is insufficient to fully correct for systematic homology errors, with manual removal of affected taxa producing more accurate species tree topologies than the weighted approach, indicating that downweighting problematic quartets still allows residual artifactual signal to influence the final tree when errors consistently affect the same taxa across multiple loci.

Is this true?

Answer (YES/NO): NO